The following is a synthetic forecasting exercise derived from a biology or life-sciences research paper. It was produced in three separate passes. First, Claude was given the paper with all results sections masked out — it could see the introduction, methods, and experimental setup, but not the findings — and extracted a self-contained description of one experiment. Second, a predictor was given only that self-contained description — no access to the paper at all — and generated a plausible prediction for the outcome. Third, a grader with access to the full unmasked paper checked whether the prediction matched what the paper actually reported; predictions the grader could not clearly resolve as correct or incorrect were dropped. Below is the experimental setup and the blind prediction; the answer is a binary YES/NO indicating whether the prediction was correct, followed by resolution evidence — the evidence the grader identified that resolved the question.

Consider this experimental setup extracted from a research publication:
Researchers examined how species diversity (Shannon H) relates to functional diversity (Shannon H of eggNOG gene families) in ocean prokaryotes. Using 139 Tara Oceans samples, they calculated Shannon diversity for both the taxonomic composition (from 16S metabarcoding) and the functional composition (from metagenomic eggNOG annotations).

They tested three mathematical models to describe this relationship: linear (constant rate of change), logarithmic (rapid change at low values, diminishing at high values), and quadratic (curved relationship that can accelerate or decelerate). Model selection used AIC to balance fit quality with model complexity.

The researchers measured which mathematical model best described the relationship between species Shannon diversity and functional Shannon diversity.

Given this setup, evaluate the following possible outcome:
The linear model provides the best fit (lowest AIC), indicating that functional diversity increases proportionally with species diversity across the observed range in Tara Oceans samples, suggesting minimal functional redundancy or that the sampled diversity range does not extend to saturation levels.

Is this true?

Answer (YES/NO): NO